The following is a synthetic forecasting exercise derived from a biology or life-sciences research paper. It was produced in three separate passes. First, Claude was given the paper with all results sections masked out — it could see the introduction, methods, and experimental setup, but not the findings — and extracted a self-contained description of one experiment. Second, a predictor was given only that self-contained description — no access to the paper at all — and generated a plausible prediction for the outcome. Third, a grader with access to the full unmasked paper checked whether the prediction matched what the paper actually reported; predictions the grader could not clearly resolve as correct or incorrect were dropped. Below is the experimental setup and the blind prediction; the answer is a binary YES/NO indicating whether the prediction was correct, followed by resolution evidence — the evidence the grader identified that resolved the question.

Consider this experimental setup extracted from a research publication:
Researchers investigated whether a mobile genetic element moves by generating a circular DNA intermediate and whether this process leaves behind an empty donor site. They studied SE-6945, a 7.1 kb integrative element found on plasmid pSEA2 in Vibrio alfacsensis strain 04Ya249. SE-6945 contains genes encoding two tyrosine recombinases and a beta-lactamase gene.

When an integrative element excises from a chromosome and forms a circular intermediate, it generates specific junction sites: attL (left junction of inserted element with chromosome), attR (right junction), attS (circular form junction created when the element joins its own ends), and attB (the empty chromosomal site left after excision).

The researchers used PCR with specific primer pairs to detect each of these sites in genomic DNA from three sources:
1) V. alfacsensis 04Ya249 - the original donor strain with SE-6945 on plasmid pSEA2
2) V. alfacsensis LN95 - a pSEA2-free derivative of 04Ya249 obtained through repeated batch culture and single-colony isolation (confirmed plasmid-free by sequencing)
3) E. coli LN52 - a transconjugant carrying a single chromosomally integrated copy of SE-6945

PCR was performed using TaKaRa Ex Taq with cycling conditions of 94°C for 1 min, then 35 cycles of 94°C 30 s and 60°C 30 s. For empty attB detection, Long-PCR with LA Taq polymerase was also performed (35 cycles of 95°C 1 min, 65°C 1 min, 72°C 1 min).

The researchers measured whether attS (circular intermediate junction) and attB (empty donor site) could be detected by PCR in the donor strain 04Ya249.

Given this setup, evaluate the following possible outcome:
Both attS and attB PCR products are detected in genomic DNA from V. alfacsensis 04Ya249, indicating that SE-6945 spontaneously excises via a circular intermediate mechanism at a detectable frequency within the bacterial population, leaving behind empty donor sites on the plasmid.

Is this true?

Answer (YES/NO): NO